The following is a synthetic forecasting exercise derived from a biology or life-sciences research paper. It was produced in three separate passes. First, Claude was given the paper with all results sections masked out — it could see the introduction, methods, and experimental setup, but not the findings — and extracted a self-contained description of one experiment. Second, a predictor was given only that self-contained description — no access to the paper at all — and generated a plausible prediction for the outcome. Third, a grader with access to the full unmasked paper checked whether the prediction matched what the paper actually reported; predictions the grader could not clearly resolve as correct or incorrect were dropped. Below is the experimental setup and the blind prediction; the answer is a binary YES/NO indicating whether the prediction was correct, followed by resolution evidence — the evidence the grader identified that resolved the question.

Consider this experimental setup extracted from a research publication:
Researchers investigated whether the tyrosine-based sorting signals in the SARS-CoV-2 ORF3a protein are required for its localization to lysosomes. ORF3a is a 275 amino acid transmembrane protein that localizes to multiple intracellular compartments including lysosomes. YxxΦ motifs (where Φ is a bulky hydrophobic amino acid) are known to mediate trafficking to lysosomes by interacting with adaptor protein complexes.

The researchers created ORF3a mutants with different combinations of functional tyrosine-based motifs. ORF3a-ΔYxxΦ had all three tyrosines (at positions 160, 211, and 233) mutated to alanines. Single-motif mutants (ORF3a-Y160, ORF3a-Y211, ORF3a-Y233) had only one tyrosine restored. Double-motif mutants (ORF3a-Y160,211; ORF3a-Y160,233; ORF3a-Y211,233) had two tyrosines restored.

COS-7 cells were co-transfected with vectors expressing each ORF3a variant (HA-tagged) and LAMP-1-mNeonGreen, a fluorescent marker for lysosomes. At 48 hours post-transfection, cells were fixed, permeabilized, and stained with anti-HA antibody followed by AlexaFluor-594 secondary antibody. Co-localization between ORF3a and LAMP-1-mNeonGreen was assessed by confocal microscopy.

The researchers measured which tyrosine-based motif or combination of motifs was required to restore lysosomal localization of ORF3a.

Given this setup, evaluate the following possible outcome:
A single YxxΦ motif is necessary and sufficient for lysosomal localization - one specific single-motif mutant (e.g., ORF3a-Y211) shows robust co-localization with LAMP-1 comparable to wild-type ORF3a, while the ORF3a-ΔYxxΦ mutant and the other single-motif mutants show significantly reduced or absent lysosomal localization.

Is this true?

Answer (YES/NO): YES